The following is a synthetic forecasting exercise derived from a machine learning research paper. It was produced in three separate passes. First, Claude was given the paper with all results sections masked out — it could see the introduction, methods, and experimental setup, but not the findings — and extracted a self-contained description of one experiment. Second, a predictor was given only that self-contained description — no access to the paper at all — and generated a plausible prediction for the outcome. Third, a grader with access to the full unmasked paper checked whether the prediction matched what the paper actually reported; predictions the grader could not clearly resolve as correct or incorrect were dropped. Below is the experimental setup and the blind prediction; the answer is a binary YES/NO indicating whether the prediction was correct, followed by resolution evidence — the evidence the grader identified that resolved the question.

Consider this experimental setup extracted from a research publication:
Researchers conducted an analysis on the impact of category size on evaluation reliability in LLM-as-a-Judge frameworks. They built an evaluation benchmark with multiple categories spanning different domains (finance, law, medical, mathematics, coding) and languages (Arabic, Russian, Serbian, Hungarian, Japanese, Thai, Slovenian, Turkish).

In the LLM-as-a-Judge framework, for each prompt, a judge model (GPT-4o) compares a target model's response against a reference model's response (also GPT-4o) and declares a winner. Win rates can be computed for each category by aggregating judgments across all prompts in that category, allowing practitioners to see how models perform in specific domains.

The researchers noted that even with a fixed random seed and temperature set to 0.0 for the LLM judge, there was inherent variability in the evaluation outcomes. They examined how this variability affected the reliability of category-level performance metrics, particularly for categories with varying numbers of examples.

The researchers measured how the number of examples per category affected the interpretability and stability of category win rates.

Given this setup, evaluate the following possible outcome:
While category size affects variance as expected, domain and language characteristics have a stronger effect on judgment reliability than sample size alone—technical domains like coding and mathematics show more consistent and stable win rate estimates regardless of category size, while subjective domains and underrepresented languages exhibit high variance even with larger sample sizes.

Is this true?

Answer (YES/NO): NO